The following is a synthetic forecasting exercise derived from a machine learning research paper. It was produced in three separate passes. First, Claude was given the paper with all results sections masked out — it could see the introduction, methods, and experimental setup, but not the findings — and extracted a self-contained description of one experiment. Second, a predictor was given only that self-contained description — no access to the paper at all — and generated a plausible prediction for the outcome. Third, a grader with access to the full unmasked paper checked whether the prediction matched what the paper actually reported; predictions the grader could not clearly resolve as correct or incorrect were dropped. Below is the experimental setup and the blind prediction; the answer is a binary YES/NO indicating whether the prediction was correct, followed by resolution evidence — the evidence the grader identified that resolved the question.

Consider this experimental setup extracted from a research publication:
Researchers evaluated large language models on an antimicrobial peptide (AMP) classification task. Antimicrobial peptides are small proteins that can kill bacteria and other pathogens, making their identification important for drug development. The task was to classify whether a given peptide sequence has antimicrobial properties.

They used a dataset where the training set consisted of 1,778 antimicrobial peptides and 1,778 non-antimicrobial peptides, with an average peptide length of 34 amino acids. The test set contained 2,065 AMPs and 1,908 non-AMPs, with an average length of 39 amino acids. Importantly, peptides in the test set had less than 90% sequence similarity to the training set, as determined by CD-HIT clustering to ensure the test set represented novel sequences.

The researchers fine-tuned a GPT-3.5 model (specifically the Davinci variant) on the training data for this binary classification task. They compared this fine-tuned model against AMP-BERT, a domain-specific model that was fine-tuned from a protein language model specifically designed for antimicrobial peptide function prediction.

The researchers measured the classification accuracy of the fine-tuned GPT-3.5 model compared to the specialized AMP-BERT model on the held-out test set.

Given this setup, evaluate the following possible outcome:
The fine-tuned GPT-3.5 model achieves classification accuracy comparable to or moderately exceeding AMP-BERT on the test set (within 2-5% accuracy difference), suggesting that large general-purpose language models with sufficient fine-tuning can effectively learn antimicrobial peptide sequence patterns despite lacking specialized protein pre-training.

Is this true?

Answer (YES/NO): NO